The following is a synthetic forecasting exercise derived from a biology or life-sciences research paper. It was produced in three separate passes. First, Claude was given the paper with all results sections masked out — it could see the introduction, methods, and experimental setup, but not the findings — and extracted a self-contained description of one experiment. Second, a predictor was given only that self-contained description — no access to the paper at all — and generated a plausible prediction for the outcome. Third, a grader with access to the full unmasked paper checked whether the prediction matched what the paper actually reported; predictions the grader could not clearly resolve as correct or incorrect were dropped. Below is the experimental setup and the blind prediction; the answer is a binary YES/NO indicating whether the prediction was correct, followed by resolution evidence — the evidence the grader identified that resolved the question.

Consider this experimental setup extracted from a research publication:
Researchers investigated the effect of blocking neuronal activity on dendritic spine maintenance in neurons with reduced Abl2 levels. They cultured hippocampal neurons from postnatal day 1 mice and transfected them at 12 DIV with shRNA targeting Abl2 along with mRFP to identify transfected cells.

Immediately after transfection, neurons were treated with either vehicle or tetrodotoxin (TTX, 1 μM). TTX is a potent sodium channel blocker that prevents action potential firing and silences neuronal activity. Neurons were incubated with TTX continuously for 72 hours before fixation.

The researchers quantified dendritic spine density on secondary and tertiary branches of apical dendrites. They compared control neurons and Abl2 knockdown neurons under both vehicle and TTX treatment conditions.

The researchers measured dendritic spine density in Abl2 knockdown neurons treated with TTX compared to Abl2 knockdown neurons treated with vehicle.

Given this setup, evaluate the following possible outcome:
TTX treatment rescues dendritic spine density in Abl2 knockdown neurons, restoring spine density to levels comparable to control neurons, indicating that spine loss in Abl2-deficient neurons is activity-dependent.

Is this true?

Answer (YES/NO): NO